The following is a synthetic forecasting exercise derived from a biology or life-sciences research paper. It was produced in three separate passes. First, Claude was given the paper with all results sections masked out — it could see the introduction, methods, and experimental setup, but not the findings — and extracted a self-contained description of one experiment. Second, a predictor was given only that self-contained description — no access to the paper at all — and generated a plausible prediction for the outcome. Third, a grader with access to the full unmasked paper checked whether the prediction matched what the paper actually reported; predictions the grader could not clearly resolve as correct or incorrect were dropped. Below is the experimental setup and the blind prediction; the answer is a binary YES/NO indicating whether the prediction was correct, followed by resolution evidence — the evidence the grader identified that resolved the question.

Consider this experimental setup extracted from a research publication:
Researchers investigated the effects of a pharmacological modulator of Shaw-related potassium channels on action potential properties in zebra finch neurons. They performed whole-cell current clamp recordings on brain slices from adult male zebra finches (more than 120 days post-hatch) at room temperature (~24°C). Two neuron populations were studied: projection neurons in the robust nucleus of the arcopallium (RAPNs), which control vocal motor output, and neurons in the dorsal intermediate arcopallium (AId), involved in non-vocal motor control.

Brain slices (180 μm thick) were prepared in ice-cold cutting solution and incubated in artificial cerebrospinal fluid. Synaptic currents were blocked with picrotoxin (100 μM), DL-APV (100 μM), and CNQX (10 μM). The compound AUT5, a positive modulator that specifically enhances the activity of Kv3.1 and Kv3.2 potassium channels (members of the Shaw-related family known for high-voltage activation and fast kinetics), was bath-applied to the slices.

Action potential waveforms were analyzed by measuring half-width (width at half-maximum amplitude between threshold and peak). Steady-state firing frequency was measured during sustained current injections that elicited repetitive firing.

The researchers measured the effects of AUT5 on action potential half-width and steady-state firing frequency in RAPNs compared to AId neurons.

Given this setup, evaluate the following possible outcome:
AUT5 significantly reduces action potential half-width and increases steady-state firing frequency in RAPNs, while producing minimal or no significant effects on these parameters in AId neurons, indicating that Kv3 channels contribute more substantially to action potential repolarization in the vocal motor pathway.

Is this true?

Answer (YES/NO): YES